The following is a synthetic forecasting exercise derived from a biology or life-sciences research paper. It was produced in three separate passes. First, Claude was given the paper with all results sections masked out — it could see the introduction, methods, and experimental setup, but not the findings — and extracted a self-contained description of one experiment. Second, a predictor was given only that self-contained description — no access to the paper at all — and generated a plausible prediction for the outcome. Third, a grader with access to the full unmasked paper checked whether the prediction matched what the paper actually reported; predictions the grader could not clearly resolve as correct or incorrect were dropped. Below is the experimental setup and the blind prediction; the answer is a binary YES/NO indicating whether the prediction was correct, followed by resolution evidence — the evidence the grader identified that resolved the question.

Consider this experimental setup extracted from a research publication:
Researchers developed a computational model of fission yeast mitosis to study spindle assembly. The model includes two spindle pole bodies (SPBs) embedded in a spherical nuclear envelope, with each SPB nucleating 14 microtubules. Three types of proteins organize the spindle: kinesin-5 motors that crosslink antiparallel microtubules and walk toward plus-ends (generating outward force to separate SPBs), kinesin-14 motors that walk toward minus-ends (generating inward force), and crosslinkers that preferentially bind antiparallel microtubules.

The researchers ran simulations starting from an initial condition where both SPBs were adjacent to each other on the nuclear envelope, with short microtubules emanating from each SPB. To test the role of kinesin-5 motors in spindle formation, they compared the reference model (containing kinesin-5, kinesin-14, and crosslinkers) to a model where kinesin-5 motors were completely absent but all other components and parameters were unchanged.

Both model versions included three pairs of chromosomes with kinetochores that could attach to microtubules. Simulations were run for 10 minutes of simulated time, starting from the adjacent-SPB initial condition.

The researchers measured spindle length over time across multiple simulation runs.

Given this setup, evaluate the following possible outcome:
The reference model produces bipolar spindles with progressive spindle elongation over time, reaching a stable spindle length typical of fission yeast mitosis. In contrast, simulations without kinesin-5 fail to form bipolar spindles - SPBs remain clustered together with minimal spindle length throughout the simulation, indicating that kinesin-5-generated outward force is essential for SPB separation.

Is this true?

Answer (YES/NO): YES